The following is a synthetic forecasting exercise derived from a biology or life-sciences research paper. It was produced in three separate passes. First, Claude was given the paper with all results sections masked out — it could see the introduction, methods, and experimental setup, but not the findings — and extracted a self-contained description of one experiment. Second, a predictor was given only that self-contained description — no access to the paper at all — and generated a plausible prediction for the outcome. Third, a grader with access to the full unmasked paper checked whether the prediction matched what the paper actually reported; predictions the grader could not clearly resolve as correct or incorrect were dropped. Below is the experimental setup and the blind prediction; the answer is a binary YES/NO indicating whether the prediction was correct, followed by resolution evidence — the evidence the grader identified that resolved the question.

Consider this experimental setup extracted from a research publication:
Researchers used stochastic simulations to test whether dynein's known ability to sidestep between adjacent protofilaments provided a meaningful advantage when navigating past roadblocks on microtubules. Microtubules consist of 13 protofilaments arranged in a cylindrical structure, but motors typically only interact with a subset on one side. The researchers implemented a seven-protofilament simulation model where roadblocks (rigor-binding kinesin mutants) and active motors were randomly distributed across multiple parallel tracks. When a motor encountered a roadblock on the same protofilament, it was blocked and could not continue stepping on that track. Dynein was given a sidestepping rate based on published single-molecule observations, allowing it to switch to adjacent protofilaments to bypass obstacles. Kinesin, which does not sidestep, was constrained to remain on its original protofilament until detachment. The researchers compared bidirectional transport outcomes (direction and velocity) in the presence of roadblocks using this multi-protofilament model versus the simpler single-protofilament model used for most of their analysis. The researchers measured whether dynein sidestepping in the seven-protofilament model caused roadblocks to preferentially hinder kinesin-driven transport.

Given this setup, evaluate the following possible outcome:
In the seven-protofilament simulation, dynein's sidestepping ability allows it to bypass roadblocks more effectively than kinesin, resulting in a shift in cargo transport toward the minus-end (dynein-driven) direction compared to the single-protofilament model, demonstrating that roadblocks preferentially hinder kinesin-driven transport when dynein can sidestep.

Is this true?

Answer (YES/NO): NO